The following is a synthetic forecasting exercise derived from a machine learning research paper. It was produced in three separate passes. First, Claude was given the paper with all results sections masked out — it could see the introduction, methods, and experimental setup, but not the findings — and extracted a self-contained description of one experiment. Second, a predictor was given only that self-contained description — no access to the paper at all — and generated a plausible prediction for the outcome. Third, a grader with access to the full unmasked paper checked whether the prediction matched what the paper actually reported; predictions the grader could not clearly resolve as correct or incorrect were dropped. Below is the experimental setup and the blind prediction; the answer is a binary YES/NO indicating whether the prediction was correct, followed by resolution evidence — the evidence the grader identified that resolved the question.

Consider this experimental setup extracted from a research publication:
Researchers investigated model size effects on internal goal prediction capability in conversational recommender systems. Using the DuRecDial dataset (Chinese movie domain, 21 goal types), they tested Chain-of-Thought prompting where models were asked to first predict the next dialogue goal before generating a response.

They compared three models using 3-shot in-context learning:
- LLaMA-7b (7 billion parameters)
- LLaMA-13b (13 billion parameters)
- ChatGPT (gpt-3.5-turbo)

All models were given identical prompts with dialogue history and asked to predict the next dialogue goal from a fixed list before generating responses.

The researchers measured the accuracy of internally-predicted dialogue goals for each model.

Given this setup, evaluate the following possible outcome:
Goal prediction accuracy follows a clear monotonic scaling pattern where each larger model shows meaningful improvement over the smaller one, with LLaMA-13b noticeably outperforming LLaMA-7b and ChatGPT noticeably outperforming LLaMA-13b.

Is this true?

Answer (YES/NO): YES